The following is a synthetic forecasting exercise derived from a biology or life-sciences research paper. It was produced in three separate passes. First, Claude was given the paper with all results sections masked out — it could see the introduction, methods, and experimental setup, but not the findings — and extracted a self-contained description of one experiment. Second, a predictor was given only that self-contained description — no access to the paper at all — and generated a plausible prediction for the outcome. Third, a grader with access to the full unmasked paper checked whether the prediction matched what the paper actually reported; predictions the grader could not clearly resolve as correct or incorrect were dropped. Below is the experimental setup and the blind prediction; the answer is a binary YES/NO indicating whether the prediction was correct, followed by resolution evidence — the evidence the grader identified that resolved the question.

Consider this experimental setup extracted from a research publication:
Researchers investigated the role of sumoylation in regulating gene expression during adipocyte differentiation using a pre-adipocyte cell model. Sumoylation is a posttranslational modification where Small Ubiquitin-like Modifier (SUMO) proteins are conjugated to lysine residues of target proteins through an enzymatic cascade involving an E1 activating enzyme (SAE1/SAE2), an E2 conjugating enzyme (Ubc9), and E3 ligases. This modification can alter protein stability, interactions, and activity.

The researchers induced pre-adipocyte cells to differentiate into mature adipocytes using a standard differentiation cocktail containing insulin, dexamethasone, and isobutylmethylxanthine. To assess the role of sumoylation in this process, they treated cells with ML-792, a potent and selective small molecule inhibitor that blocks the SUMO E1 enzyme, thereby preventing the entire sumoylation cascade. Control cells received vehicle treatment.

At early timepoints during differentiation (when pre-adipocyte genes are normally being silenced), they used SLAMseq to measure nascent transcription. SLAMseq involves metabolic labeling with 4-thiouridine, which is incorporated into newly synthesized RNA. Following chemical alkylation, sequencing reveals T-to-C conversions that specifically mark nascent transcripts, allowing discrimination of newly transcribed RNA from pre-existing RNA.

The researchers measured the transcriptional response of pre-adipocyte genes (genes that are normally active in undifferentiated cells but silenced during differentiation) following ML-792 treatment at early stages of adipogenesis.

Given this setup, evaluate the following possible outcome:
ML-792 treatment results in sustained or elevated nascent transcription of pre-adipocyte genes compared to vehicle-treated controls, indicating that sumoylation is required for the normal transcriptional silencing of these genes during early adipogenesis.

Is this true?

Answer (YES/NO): YES